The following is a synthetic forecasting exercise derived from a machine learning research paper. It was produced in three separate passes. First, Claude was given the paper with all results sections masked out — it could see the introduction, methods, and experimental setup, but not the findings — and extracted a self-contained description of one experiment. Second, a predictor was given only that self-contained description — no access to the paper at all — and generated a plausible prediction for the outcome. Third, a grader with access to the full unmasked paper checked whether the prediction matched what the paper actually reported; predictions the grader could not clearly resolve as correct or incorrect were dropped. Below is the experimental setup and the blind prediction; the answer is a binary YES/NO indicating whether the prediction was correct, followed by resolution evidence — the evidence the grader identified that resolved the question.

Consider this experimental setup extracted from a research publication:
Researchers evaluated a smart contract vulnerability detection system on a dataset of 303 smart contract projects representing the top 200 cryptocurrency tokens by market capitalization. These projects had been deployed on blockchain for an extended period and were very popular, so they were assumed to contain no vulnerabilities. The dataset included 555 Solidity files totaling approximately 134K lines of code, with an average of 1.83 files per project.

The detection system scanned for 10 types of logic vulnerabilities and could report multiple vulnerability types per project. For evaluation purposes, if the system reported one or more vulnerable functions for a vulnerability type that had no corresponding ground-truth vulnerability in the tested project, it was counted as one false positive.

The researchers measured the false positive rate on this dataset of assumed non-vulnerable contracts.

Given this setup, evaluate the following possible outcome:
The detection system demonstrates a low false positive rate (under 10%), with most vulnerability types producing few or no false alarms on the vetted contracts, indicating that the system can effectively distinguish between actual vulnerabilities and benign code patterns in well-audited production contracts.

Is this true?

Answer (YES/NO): YES